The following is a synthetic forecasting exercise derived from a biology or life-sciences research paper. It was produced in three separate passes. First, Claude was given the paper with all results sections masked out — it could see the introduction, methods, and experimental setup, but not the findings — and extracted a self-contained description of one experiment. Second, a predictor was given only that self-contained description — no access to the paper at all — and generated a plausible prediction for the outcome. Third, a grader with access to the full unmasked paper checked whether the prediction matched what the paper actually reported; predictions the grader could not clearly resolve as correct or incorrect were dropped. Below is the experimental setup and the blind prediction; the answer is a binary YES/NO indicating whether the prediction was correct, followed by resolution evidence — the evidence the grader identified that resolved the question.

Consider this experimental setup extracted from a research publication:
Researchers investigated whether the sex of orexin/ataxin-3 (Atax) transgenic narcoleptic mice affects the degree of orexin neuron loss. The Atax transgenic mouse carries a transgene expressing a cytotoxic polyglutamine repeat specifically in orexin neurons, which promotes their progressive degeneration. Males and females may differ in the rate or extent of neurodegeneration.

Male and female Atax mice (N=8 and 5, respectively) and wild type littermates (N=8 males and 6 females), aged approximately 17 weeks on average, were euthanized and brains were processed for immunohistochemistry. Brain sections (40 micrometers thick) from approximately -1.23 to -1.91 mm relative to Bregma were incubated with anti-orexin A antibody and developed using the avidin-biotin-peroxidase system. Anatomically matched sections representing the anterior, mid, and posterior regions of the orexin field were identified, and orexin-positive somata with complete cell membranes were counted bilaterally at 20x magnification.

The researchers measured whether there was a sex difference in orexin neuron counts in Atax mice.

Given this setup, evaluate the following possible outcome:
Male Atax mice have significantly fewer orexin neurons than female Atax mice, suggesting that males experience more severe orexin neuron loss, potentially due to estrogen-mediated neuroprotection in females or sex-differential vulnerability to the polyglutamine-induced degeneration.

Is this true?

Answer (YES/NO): NO